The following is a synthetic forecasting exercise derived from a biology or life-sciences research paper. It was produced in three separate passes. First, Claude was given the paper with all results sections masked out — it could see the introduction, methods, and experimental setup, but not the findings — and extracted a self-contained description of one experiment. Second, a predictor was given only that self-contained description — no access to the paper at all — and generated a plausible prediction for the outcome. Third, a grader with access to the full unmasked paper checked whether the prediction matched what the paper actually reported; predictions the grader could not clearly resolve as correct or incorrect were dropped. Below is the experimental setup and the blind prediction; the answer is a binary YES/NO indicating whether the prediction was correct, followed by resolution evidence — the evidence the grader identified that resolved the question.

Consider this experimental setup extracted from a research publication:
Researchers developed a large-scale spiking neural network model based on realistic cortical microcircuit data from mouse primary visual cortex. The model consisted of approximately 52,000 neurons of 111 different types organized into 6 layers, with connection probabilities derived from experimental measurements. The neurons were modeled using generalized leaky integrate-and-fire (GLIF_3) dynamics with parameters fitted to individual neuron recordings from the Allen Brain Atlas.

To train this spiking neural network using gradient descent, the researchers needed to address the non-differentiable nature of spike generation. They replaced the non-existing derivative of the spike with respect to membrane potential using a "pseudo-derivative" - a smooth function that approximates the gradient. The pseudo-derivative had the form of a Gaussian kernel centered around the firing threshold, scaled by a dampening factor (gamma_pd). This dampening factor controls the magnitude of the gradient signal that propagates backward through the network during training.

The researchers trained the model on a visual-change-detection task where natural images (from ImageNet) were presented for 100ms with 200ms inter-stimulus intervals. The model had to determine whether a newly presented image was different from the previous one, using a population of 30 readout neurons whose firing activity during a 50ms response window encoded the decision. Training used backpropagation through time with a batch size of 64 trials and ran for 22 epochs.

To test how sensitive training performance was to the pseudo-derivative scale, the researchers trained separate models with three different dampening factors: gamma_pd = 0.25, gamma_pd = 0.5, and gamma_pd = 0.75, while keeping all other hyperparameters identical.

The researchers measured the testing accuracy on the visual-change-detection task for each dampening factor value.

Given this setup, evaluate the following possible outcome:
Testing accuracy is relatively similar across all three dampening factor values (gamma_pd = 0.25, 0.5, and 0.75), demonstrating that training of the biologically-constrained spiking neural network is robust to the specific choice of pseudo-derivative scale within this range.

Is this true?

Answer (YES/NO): NO